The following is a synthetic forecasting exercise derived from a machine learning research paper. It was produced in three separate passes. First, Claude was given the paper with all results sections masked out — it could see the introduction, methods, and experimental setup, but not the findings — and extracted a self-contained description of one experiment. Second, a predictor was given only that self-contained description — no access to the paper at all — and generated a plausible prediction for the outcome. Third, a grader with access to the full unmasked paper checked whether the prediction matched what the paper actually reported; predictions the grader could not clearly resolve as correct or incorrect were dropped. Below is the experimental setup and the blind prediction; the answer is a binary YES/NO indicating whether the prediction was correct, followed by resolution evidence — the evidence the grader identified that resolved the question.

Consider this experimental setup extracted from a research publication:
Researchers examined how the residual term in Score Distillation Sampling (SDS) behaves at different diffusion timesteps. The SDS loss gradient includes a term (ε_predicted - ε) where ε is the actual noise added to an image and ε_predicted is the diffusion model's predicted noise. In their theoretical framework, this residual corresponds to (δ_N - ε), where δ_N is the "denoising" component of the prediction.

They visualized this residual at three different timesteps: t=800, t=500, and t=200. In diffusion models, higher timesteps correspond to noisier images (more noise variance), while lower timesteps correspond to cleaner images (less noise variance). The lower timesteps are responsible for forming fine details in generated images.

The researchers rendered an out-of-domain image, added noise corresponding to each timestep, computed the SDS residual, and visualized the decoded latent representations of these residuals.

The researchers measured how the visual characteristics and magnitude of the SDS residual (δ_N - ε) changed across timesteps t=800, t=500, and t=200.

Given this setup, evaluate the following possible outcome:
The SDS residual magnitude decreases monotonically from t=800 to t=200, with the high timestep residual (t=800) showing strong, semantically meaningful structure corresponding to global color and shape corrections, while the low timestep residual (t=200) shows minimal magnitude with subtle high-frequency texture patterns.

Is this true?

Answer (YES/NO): NO